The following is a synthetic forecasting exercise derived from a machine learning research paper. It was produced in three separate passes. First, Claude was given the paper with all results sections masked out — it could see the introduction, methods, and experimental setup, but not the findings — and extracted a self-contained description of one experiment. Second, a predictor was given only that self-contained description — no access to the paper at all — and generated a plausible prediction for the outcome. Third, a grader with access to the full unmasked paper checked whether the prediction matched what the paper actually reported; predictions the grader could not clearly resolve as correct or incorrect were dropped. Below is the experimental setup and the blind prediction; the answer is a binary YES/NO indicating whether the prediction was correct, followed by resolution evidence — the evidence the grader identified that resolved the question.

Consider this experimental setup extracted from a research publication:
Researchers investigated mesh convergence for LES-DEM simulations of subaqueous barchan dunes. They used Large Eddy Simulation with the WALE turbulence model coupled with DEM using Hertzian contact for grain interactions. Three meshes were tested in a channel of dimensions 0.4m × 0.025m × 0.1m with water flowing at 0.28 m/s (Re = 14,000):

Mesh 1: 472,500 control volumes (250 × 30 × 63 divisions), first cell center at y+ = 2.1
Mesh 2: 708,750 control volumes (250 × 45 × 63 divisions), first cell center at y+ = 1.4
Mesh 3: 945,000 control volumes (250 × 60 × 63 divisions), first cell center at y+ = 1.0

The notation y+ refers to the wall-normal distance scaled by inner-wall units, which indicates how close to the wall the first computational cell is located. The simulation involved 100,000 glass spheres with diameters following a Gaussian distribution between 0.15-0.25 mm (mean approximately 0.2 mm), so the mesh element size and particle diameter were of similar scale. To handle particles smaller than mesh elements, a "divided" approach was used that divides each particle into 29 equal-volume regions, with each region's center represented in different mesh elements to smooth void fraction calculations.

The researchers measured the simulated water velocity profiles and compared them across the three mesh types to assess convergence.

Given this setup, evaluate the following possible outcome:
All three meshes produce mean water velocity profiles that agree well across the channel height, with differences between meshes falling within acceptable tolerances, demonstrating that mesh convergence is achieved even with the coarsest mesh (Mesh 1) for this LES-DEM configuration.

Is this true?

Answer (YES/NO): YES